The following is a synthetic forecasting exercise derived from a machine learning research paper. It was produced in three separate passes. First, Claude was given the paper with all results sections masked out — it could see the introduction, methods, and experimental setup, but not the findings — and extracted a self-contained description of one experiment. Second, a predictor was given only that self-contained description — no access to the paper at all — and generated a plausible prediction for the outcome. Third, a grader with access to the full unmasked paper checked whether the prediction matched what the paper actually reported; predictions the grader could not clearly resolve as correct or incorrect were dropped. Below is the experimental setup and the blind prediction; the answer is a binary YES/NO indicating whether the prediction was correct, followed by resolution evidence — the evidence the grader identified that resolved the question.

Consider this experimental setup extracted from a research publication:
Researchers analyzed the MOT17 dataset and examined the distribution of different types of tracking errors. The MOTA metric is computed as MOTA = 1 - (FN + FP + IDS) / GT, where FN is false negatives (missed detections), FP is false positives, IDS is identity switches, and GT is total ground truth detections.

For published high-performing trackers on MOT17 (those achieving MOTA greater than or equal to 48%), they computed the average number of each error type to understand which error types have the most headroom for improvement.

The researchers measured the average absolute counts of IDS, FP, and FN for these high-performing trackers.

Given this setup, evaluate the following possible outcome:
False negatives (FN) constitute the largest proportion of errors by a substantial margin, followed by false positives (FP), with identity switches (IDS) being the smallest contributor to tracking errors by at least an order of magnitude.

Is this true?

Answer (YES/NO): NO